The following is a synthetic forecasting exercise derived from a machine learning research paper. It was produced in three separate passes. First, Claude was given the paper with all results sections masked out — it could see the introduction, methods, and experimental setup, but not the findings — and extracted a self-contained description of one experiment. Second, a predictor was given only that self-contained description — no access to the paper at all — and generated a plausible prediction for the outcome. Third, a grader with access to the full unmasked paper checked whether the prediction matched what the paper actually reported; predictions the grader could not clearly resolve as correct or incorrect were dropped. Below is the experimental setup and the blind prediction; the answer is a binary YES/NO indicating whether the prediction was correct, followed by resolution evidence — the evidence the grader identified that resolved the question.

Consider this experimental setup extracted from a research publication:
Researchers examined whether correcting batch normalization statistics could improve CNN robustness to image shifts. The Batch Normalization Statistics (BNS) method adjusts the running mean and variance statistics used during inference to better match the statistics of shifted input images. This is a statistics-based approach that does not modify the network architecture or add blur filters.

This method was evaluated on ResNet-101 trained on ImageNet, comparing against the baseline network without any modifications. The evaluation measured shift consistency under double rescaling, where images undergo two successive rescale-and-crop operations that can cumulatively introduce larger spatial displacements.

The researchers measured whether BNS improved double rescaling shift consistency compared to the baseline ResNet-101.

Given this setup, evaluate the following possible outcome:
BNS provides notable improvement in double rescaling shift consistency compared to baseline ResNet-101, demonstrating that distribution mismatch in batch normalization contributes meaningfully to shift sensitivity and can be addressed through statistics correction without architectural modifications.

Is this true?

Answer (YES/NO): NO